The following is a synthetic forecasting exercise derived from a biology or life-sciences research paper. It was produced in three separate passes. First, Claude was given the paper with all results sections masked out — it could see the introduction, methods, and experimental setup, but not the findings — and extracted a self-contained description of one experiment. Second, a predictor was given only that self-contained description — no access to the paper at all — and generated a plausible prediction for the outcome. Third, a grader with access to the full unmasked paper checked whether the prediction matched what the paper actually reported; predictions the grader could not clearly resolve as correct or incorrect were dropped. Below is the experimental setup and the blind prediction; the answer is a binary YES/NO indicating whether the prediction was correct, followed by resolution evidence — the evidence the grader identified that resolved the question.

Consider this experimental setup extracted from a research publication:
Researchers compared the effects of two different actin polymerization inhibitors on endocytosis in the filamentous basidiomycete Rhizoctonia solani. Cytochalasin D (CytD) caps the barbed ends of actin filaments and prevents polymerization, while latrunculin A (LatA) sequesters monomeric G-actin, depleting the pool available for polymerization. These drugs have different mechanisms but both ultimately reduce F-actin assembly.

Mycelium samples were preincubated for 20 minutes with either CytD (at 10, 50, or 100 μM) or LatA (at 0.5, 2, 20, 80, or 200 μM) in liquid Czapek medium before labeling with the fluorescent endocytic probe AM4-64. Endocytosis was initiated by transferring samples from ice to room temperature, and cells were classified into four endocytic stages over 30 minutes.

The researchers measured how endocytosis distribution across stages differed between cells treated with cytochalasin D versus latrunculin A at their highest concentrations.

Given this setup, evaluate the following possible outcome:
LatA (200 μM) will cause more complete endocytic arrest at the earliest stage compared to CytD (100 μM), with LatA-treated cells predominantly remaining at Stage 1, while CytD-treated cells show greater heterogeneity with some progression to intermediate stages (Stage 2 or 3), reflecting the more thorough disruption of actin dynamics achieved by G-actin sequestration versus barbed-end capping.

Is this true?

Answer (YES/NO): NO